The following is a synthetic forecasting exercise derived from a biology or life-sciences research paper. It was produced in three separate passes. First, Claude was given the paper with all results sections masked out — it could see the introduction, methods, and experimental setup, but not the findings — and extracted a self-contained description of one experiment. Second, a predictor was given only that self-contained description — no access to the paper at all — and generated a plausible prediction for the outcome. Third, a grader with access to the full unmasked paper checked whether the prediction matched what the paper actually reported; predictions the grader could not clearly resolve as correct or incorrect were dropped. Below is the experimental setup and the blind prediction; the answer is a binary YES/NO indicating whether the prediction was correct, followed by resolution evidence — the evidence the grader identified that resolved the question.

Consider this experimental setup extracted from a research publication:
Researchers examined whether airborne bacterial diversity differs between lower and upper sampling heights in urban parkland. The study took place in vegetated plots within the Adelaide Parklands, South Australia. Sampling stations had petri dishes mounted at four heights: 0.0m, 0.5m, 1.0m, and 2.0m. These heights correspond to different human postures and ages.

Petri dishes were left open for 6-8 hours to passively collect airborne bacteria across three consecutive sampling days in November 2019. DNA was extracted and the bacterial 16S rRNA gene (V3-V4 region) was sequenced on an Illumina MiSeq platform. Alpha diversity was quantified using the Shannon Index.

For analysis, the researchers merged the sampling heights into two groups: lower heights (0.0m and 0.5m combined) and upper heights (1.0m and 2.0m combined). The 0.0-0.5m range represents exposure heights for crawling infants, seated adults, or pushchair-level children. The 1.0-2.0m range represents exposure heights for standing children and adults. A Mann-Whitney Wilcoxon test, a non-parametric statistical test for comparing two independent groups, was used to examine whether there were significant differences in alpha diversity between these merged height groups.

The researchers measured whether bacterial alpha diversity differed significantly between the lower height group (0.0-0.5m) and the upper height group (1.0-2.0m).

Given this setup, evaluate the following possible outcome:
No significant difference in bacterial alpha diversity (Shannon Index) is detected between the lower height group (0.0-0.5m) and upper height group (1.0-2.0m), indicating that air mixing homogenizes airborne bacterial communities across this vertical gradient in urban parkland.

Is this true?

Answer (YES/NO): NO